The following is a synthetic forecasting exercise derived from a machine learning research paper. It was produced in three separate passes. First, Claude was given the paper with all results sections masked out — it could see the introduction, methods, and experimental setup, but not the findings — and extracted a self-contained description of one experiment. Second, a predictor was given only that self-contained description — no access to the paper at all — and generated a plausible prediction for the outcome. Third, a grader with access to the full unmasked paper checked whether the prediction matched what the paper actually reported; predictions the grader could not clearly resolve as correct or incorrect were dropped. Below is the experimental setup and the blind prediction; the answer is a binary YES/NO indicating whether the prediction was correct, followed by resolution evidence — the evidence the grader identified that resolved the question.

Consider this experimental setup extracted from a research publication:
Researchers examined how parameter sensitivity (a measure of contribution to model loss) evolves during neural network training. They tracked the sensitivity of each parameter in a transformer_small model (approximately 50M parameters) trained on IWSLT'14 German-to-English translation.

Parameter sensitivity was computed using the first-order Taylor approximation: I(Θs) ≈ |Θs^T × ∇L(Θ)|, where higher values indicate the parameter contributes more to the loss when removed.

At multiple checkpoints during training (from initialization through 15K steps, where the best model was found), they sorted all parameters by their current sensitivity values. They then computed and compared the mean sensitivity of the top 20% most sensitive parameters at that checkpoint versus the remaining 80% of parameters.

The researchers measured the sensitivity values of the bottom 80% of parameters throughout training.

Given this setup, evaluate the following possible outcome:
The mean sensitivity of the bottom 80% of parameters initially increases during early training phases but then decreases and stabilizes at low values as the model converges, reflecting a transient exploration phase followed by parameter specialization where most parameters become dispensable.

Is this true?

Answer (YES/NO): NO